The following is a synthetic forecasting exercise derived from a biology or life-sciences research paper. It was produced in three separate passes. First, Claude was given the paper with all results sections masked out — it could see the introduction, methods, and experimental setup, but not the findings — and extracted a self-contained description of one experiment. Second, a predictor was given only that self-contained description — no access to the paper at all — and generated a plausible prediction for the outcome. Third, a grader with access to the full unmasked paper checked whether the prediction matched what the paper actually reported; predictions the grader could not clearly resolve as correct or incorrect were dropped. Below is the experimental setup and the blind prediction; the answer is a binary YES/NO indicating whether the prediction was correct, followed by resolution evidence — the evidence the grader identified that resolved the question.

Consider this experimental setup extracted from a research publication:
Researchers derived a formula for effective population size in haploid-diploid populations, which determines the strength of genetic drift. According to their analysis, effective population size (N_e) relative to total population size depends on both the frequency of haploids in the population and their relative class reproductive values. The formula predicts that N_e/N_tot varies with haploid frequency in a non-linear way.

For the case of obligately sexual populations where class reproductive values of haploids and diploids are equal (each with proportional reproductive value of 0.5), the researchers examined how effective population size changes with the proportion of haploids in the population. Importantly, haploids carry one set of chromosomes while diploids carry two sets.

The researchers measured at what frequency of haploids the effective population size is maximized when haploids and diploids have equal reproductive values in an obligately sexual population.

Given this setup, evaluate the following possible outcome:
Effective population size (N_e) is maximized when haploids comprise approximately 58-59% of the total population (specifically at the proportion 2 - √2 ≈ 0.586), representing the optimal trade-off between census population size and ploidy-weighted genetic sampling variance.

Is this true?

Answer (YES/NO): NO